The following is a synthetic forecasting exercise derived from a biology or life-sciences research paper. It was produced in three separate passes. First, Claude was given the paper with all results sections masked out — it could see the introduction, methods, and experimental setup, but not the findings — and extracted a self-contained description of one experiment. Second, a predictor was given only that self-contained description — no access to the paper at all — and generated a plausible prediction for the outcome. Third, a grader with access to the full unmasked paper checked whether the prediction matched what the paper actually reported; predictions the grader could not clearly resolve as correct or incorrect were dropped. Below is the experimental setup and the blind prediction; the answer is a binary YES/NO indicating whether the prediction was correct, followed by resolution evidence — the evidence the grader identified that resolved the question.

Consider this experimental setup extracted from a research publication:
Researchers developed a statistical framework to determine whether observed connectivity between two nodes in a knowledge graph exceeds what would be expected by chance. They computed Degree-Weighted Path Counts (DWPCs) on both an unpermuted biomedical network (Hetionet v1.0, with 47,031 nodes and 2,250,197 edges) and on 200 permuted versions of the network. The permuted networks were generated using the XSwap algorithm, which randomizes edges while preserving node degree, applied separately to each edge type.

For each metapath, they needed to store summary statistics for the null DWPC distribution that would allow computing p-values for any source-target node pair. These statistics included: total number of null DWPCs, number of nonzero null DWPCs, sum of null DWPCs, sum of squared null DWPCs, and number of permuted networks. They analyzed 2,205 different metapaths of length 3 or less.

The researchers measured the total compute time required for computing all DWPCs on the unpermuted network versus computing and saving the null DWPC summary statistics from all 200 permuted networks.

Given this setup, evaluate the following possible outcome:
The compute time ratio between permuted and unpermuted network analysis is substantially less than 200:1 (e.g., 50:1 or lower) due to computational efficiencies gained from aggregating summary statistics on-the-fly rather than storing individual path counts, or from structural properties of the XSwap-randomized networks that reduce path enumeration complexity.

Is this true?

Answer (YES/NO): NO